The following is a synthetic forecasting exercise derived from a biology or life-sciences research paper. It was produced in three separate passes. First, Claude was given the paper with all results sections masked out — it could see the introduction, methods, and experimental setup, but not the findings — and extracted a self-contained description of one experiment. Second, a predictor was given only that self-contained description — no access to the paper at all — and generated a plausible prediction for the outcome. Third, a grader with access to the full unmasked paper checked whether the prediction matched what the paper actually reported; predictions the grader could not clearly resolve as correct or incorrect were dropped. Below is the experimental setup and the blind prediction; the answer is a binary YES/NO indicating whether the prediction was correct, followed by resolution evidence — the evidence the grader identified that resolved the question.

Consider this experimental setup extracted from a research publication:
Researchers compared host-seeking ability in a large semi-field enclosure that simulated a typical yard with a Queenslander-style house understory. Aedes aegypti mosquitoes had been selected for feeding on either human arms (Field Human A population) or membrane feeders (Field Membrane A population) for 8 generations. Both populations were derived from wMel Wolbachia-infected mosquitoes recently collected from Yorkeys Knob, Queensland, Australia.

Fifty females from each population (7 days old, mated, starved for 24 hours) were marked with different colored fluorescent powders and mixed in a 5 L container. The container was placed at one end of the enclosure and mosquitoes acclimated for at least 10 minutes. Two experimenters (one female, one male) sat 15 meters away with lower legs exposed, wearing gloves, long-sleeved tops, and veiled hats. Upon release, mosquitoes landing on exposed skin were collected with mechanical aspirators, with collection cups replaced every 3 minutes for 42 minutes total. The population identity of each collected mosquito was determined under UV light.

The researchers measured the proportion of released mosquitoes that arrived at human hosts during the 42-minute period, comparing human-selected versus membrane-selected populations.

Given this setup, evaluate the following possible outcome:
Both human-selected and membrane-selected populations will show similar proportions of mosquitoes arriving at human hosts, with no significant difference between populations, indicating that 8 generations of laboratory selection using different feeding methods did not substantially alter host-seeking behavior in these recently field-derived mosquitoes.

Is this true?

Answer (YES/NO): NO